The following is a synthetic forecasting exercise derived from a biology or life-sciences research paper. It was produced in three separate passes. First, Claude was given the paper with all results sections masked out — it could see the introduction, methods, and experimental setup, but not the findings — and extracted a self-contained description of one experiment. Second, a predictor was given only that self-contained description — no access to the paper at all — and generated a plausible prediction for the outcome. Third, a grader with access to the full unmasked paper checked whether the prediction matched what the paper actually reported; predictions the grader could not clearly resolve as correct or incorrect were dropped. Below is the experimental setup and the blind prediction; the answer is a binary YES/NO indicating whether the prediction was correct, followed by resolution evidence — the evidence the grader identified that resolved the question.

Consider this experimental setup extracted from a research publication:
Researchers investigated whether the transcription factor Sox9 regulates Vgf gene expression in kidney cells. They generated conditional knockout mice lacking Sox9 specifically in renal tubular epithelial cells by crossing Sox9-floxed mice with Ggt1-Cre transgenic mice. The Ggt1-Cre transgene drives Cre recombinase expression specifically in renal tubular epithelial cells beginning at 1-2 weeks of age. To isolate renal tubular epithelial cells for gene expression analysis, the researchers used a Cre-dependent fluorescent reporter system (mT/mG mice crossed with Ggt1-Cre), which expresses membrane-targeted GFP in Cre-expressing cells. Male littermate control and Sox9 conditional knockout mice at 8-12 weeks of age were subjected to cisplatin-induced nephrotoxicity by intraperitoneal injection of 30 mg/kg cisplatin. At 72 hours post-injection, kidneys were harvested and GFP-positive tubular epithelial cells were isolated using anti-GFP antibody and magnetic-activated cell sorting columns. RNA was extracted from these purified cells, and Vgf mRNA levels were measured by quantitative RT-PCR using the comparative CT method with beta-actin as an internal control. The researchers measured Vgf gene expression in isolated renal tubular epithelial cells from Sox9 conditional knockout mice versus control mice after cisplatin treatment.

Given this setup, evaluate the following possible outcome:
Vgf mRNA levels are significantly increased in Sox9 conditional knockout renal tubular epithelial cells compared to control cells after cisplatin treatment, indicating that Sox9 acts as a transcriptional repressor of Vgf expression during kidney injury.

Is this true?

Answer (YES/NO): NO